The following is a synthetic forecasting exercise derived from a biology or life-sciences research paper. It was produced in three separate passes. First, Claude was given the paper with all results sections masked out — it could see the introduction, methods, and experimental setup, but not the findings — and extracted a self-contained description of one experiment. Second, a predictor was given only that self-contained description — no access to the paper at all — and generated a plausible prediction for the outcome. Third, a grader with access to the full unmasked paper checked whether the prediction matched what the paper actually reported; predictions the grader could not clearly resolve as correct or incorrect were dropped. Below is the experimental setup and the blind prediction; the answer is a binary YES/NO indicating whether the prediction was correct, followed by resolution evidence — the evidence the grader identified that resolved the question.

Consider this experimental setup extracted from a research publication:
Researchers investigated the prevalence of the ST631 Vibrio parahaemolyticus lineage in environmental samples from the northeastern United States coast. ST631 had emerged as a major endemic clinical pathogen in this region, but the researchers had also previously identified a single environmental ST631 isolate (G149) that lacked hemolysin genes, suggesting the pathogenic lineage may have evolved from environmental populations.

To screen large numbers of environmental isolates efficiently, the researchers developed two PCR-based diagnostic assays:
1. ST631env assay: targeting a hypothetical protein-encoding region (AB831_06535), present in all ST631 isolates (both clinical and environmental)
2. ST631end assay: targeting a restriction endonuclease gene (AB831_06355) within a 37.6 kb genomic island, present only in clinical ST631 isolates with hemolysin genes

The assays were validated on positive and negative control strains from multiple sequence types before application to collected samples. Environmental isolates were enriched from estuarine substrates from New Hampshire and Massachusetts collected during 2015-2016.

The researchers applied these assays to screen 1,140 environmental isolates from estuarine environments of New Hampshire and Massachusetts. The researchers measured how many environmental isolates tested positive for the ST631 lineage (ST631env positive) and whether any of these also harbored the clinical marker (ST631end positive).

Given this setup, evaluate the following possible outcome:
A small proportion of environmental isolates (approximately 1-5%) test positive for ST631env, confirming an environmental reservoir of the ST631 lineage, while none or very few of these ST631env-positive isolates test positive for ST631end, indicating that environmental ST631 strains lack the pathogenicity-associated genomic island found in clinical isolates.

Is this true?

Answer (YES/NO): NO